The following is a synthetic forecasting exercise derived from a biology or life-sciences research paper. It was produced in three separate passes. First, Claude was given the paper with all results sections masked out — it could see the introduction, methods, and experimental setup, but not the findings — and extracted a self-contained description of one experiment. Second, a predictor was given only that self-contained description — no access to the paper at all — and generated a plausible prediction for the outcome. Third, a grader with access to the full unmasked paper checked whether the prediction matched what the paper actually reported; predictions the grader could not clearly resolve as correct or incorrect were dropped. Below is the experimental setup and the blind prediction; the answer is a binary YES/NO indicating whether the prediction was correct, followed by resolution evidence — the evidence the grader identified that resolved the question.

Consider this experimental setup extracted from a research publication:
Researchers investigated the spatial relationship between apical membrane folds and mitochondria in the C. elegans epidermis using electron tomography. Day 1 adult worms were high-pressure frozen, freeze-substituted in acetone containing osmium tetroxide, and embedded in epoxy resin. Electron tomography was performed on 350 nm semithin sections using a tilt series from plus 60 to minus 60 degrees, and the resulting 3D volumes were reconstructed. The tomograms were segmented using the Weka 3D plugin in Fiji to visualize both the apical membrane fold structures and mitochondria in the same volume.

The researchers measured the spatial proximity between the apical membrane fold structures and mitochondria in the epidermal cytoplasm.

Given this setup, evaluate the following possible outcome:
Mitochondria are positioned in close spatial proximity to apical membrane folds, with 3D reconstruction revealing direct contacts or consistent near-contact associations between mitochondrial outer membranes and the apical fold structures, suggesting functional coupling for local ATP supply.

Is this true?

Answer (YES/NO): NO